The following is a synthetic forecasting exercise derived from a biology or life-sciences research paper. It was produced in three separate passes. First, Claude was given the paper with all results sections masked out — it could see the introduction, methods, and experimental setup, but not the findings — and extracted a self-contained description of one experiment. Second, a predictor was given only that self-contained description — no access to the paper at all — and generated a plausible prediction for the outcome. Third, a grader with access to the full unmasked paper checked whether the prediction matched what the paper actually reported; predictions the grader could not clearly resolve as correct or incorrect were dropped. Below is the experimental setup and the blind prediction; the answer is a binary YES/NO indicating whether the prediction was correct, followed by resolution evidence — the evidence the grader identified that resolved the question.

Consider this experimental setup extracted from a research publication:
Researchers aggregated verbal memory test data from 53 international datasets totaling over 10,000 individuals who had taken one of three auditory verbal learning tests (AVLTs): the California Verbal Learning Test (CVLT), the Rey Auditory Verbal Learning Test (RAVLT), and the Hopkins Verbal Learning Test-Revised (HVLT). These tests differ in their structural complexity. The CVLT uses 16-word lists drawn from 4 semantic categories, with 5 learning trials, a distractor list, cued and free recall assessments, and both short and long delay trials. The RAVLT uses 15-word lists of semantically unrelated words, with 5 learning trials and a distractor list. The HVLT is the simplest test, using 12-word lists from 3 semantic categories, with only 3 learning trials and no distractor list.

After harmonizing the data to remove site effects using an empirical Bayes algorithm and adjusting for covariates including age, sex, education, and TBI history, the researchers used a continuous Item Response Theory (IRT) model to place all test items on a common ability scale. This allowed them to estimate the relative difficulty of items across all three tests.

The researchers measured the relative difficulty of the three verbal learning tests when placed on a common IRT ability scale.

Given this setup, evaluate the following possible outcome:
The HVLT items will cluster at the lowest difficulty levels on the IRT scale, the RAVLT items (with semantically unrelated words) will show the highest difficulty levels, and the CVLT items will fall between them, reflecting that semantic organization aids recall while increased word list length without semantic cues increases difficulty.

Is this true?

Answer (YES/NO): NO